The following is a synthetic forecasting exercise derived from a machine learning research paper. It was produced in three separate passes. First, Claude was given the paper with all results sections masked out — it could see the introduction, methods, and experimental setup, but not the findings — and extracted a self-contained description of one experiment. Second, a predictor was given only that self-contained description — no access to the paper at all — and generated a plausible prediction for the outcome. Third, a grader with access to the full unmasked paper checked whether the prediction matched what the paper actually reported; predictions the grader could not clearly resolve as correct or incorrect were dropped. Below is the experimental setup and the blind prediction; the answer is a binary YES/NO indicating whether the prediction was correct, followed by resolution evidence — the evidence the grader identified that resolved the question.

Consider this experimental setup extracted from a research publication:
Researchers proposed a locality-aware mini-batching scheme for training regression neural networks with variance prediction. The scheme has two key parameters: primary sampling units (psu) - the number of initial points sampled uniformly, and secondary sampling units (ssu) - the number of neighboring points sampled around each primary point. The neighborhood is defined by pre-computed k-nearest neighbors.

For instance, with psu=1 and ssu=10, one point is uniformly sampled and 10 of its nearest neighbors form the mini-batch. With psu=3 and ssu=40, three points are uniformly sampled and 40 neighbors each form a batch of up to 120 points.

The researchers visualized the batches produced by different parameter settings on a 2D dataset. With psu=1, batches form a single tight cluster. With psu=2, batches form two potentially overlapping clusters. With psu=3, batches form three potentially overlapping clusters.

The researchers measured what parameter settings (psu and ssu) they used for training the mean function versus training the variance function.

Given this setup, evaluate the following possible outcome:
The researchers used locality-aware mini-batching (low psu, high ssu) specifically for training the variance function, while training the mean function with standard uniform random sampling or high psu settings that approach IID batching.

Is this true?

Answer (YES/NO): NO